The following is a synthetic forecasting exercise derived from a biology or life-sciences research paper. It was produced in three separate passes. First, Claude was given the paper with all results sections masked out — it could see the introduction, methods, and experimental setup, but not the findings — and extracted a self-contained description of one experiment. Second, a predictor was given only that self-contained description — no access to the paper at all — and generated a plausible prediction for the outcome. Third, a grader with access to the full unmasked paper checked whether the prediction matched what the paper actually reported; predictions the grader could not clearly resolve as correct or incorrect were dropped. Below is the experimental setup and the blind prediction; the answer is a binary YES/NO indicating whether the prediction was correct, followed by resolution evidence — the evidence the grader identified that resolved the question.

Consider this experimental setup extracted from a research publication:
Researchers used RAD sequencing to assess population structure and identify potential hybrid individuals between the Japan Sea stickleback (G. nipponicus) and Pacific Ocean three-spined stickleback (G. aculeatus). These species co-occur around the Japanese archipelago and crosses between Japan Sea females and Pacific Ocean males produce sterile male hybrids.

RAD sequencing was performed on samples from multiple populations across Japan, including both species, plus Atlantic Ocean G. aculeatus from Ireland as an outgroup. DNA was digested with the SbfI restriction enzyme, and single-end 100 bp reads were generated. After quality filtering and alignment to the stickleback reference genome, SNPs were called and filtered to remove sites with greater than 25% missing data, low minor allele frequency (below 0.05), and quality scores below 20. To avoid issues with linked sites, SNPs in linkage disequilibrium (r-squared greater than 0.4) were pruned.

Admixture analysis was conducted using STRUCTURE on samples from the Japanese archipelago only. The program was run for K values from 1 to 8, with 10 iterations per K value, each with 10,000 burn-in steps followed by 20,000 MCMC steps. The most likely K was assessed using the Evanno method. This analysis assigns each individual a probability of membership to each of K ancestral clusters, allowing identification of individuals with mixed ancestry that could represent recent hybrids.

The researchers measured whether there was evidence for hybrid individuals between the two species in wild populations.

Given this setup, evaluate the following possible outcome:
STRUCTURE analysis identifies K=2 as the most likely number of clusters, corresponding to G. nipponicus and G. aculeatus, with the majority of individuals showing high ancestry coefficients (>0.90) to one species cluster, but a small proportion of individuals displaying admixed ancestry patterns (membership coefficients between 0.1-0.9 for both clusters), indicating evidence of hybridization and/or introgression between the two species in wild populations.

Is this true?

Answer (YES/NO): YES